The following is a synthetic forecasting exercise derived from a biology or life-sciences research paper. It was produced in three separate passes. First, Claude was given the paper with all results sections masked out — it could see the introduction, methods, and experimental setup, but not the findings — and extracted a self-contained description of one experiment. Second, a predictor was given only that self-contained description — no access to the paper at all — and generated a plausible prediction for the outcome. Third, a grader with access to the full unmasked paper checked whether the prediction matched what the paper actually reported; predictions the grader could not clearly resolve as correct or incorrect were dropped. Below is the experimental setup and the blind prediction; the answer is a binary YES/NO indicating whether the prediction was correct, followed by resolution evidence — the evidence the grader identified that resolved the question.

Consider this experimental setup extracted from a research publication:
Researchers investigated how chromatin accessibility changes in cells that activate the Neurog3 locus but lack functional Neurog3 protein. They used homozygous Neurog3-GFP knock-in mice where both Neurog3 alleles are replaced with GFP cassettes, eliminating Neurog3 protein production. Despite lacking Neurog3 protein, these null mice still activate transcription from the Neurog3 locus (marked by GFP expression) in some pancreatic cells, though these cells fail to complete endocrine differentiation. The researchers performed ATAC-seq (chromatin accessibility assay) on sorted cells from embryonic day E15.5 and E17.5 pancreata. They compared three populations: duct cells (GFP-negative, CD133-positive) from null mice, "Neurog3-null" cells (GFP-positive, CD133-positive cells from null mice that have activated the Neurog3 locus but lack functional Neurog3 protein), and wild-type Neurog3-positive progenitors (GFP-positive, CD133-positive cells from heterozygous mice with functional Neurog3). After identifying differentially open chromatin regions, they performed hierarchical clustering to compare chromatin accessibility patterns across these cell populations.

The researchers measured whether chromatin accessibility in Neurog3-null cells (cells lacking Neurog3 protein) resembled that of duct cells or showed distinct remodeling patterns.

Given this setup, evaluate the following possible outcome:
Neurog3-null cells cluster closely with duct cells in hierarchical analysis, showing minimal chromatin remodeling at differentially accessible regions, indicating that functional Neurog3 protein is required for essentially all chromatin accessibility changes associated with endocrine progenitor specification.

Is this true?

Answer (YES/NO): YES